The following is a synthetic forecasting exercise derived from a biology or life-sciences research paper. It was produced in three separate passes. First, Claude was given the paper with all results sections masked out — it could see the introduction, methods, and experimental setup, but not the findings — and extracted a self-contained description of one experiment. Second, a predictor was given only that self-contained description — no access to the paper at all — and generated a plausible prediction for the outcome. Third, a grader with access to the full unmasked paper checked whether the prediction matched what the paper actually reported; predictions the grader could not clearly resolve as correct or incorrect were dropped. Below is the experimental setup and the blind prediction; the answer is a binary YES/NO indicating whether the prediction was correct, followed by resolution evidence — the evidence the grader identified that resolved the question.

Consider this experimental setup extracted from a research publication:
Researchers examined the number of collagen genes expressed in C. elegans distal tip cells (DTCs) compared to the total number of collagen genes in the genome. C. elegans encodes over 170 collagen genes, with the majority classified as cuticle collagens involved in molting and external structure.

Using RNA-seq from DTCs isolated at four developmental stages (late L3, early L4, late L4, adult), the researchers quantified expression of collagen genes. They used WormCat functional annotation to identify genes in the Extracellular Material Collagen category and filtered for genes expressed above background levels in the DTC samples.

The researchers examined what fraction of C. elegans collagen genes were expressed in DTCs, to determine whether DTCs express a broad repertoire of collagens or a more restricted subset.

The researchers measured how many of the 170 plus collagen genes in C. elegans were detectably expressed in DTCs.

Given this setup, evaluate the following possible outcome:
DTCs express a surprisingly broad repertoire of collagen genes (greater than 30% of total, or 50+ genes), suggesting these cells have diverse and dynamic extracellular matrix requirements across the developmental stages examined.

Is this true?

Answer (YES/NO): YES